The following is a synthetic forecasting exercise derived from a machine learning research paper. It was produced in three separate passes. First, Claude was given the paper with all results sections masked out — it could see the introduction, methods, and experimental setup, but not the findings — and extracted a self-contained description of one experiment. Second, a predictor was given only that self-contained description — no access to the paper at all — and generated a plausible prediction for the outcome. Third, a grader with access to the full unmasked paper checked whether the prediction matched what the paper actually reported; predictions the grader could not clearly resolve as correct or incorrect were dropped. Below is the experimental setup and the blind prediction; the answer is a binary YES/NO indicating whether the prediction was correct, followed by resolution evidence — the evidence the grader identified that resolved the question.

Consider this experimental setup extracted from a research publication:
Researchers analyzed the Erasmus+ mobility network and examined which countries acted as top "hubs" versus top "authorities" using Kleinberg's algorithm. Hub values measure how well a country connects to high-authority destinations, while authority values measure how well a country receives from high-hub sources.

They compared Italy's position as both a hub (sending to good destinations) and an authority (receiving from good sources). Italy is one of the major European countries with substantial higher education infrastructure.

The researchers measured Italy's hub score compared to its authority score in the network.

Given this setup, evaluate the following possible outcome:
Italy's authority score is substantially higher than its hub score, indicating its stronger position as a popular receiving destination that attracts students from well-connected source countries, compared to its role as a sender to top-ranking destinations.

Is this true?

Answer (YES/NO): NO